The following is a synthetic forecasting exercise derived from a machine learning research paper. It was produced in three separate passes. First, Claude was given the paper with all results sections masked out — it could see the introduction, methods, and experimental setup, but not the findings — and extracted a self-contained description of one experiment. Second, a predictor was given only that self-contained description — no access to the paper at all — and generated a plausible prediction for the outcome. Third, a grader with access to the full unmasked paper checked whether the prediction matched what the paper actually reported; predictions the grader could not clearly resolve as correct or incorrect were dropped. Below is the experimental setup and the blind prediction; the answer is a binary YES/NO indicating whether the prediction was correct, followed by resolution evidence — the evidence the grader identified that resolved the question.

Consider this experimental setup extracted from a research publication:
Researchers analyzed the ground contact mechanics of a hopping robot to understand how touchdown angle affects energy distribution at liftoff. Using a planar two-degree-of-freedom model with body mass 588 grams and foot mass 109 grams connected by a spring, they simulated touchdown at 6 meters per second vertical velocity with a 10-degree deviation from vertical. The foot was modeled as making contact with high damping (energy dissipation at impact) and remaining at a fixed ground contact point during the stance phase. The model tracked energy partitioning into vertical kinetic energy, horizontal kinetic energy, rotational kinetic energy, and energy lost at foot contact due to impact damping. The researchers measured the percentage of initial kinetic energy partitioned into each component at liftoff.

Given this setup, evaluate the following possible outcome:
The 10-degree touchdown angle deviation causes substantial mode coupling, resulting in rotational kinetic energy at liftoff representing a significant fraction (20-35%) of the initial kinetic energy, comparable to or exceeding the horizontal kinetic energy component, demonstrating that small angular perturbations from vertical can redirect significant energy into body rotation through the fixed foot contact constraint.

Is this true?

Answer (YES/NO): NO